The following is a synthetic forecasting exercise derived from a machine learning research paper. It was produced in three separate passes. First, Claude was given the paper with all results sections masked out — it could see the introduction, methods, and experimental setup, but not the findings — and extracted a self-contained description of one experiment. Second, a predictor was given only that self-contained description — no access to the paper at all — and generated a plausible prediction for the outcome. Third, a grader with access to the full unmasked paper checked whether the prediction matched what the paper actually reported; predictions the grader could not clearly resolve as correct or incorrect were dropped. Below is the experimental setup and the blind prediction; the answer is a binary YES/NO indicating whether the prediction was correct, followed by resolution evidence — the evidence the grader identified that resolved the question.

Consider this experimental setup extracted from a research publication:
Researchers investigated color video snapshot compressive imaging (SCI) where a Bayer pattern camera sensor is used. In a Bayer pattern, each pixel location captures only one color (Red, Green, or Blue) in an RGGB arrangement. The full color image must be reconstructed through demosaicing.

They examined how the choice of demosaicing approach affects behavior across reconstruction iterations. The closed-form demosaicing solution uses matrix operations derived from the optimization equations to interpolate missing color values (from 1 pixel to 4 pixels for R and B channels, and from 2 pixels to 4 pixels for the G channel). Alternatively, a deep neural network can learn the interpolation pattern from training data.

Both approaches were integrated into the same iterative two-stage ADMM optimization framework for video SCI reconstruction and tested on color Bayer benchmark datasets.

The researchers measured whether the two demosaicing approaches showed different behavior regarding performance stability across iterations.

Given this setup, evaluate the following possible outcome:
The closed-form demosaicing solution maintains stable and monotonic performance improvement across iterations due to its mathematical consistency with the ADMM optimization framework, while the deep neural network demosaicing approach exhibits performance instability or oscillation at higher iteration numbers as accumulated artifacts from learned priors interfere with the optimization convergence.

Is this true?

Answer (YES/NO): NO